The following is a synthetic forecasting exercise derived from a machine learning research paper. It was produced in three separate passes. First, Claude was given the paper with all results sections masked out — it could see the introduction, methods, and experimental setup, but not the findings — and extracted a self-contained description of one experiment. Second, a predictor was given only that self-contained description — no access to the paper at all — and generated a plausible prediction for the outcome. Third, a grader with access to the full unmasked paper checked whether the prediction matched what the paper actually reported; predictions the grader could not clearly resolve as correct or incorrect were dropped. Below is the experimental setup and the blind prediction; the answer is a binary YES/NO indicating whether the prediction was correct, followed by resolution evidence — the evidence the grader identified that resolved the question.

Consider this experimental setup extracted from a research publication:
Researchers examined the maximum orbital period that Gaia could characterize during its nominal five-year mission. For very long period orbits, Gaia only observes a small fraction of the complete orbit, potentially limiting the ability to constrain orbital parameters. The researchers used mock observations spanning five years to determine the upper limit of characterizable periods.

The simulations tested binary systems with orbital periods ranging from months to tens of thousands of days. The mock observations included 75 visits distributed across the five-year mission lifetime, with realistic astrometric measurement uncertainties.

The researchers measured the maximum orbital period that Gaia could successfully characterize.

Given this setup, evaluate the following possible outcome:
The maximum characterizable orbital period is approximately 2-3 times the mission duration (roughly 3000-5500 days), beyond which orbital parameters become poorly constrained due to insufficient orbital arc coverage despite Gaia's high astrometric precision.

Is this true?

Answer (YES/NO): NO